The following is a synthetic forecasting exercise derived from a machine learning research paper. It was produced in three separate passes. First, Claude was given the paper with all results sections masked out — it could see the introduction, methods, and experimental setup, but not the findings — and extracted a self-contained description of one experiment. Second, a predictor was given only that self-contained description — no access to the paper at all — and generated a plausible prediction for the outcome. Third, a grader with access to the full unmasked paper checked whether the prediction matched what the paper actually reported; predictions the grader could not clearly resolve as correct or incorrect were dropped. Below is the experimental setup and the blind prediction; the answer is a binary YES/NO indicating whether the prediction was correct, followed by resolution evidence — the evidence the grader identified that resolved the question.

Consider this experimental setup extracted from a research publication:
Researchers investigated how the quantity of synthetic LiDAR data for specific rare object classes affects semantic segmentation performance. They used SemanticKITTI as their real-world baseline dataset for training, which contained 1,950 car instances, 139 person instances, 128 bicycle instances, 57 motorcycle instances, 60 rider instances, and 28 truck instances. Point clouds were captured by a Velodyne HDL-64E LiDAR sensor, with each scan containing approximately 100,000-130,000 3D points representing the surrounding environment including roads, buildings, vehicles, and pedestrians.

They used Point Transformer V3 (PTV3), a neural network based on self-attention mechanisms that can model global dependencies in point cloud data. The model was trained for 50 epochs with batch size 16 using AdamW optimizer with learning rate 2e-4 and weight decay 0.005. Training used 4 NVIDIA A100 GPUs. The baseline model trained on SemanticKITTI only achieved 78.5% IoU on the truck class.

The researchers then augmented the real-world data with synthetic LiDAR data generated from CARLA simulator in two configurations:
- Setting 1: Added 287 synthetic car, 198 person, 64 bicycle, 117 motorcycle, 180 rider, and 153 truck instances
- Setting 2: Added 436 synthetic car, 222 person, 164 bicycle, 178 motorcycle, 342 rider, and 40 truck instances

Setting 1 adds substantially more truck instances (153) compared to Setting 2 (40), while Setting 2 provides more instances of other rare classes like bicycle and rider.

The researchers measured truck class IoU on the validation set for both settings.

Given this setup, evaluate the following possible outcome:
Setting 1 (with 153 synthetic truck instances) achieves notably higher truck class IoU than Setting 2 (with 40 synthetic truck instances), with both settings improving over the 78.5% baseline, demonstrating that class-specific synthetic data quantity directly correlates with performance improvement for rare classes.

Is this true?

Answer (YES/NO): YES